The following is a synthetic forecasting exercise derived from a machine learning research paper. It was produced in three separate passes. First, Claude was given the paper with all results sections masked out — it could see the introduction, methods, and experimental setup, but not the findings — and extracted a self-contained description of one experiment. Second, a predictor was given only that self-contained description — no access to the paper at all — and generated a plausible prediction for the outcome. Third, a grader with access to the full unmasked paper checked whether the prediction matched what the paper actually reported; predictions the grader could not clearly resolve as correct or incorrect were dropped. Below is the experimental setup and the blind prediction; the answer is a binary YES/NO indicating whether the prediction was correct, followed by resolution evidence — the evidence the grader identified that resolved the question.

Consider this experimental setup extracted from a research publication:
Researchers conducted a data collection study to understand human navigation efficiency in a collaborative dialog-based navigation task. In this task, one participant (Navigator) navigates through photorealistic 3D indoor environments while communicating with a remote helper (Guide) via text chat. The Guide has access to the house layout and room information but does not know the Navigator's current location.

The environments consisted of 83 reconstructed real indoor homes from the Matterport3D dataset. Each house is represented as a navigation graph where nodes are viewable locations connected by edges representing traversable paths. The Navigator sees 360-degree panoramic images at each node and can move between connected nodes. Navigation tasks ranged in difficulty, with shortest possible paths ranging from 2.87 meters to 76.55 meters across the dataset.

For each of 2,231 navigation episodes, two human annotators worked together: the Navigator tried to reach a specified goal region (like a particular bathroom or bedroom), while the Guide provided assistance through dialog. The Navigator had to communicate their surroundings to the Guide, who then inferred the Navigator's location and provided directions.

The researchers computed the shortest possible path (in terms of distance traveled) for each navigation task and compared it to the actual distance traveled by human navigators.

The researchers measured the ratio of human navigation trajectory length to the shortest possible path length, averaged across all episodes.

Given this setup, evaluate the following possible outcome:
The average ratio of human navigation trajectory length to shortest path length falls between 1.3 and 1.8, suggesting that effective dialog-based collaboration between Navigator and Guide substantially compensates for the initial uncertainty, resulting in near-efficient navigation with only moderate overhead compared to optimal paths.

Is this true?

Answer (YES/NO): YES